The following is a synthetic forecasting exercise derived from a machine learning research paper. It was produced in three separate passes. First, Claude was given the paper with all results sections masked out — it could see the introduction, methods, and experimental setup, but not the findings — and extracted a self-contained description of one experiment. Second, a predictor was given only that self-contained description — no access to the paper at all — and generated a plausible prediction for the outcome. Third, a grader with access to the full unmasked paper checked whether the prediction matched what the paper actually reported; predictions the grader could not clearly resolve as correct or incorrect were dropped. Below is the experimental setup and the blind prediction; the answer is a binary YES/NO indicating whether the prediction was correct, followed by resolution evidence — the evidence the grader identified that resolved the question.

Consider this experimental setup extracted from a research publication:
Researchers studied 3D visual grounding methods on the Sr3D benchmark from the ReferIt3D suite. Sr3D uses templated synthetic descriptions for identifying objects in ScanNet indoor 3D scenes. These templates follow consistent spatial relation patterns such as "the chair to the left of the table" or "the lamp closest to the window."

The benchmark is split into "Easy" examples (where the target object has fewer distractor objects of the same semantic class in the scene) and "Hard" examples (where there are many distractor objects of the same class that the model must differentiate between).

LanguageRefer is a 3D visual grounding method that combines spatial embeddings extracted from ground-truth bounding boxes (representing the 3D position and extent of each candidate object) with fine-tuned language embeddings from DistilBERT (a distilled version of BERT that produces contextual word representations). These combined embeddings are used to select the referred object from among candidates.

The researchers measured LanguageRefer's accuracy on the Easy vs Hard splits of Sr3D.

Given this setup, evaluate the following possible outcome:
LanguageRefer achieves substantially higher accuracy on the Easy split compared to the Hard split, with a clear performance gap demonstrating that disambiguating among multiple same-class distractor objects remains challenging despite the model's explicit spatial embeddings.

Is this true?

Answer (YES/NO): YES